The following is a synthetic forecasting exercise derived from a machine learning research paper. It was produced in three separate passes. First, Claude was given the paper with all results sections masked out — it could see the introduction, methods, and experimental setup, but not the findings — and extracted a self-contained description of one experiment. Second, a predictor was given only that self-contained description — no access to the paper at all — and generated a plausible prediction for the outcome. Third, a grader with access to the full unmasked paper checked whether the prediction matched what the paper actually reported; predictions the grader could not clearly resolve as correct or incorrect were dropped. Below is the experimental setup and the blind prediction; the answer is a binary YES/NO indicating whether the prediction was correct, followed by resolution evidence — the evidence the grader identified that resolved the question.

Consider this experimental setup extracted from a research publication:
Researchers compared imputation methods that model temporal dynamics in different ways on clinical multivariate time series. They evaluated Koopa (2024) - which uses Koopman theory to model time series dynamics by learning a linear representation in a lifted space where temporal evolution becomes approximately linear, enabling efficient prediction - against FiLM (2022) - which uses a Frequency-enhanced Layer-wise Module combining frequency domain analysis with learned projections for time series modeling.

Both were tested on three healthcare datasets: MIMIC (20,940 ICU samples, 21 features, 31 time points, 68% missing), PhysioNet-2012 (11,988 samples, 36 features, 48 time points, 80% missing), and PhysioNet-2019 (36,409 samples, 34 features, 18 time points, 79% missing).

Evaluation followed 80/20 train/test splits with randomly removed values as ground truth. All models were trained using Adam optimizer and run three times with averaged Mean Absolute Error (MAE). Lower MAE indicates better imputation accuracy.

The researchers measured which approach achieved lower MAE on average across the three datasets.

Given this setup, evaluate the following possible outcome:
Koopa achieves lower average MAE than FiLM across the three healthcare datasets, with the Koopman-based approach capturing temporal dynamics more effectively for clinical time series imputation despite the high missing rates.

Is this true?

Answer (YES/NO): YES